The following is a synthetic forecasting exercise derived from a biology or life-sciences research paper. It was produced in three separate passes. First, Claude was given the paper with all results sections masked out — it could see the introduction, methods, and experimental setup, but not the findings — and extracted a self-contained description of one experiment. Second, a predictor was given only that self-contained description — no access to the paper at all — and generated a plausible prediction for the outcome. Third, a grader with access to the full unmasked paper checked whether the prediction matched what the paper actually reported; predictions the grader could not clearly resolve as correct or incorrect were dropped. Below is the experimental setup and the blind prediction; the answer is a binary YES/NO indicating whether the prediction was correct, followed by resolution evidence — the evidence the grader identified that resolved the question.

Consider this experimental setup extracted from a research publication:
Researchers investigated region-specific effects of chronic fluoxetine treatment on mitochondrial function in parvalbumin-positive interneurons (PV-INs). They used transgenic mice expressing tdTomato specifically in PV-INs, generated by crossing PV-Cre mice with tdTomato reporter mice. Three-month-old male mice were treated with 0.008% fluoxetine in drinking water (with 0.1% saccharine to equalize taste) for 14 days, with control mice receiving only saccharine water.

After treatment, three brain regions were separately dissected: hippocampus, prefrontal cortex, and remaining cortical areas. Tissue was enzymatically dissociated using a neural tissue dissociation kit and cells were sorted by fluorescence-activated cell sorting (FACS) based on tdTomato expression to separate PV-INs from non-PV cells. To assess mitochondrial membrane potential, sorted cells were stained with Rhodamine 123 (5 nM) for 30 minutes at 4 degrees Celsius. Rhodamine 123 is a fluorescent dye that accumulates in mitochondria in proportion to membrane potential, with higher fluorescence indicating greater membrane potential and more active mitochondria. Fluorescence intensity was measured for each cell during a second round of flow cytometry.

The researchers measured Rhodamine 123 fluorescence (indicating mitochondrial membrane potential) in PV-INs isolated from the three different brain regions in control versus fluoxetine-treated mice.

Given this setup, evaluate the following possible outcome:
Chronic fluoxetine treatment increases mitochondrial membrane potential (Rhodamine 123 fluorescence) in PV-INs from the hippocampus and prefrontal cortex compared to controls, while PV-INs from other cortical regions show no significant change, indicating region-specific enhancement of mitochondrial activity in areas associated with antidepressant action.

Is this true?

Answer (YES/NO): NO